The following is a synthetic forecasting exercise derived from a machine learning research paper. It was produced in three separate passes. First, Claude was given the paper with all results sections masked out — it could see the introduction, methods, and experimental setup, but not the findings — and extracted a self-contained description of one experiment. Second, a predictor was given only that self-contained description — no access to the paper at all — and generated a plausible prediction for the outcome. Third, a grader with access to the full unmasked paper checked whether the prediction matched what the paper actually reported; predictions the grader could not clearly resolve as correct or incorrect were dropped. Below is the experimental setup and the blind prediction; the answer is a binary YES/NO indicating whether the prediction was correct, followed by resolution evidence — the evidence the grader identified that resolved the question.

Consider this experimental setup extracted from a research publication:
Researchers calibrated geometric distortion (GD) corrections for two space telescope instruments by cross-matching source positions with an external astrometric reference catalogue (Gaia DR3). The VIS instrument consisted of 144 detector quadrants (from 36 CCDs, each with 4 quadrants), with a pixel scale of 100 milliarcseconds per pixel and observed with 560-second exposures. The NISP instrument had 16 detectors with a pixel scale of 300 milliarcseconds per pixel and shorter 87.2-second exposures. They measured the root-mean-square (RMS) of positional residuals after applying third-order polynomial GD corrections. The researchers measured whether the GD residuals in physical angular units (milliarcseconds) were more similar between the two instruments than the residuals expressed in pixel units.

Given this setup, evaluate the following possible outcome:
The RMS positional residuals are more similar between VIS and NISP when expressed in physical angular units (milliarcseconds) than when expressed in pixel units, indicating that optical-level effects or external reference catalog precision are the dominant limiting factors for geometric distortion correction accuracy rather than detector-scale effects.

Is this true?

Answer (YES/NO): YES